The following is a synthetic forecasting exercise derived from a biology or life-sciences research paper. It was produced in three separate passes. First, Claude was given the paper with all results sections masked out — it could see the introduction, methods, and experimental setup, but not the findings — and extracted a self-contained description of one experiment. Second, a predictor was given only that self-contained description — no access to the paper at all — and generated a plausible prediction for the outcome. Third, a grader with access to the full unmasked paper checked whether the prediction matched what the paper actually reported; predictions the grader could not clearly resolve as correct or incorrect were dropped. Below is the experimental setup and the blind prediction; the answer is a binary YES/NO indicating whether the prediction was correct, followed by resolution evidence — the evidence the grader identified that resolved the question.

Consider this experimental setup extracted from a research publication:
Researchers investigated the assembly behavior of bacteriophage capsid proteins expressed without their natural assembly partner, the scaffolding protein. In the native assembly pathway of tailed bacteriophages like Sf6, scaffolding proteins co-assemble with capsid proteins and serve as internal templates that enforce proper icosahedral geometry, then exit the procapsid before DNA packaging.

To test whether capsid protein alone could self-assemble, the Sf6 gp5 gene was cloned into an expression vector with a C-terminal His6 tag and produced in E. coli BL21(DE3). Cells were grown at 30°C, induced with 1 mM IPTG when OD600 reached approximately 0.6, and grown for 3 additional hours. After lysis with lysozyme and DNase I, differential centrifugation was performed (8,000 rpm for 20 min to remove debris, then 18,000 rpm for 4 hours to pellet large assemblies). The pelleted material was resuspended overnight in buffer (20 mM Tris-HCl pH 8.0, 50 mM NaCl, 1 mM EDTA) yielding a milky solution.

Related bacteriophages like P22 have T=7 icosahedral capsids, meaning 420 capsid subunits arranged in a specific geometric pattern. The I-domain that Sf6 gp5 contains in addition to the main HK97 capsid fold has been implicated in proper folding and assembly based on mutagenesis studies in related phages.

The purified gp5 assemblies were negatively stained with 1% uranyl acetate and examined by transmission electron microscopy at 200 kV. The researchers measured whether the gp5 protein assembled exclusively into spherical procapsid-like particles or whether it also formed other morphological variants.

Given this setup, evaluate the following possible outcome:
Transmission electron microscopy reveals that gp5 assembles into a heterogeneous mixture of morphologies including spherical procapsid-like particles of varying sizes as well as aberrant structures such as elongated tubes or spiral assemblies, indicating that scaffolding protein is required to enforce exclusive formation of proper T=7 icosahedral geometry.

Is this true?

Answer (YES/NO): NO